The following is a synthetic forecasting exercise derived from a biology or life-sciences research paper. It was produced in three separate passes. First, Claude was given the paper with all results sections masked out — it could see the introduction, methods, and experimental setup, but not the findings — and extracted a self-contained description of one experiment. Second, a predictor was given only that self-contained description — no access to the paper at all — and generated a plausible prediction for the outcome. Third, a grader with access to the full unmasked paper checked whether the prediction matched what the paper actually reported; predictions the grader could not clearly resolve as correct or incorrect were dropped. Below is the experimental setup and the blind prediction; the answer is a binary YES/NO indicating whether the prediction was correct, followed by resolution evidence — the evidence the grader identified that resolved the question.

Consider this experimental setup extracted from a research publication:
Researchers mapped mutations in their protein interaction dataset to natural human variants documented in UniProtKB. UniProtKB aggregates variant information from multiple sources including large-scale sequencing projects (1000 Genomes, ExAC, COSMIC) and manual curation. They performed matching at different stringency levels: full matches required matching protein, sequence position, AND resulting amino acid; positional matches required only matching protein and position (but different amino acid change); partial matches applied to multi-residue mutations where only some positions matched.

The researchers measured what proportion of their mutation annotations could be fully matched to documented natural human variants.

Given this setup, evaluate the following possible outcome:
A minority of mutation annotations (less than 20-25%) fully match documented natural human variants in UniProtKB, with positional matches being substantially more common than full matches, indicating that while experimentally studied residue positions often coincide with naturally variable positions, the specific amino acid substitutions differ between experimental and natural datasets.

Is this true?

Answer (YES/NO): NO